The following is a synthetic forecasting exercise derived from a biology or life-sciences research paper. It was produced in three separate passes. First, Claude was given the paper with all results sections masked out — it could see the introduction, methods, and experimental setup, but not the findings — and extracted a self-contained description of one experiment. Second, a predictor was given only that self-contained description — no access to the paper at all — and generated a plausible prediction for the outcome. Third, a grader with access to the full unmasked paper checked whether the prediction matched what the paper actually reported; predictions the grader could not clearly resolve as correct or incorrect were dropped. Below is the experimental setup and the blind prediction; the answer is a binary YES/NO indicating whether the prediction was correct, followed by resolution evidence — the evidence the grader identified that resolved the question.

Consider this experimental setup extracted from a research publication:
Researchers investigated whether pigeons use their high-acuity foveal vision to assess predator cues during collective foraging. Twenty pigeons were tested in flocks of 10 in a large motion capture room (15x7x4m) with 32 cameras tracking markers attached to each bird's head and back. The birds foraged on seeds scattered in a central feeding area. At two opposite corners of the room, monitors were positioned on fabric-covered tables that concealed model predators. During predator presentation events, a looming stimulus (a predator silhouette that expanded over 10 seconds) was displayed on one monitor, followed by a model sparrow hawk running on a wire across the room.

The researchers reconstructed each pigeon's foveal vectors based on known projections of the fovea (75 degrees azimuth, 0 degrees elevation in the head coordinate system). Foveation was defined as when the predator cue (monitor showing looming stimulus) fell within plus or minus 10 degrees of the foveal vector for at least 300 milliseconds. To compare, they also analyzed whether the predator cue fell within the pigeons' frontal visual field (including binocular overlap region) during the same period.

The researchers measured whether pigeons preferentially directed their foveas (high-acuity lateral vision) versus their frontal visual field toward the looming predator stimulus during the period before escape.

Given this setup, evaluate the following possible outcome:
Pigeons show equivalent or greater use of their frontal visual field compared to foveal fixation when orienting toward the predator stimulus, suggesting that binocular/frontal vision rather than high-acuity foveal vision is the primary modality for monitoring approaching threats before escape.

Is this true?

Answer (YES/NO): NO